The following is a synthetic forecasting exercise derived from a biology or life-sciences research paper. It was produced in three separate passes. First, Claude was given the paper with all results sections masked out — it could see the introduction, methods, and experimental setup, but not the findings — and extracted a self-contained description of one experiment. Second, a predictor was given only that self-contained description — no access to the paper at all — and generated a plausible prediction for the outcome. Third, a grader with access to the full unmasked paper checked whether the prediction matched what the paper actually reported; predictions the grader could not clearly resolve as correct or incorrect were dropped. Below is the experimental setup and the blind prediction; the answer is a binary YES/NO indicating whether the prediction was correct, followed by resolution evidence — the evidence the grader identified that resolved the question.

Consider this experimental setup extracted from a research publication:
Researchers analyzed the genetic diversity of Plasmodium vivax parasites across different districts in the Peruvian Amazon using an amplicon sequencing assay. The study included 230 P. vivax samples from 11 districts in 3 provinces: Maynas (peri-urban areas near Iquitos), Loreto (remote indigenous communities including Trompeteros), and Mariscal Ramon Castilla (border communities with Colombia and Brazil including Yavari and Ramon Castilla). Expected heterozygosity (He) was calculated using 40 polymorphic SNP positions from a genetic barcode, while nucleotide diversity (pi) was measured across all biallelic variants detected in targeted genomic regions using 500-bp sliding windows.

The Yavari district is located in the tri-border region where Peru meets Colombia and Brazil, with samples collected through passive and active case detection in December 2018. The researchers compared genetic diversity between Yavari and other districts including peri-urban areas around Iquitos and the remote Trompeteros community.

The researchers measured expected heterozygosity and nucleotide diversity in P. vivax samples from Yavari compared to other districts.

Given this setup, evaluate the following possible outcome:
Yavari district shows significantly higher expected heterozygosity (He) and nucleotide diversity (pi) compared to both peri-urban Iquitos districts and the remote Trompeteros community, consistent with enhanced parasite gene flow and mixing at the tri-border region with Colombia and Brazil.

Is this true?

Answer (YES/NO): NO